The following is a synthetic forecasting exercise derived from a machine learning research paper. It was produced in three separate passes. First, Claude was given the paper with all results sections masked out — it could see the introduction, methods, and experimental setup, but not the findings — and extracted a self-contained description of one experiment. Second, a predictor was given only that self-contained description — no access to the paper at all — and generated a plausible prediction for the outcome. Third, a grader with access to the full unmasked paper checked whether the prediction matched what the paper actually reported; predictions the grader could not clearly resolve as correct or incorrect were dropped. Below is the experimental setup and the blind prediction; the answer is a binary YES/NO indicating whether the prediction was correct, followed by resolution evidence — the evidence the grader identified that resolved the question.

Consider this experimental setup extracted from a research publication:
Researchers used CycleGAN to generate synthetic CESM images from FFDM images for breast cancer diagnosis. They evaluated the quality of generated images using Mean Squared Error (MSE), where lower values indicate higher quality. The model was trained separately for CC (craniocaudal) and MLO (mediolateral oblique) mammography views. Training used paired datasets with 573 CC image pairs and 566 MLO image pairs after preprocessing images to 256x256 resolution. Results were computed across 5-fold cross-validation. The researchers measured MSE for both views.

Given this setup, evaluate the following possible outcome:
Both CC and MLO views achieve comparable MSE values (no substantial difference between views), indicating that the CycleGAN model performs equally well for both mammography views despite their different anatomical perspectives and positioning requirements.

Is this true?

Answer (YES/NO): NO